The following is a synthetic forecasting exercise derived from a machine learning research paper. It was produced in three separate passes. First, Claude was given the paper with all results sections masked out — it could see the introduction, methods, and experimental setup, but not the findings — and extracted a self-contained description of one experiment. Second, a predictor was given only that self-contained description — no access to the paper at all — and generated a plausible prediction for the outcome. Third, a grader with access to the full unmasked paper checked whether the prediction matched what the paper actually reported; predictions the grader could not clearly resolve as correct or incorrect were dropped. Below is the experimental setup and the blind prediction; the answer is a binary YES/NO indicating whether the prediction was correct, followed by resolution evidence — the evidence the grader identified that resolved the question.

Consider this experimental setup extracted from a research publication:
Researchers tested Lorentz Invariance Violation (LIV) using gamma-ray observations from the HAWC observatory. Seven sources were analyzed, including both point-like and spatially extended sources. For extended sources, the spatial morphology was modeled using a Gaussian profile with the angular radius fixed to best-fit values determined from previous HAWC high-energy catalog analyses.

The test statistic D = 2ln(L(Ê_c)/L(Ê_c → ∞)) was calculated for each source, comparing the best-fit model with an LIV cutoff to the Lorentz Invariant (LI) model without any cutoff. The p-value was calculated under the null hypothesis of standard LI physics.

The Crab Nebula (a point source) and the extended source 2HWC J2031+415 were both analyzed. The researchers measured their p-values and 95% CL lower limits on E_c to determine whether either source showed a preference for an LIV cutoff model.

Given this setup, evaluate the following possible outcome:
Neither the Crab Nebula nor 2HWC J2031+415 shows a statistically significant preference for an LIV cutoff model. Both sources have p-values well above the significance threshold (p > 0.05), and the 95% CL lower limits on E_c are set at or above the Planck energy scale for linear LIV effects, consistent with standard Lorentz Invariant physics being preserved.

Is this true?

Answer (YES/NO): YES